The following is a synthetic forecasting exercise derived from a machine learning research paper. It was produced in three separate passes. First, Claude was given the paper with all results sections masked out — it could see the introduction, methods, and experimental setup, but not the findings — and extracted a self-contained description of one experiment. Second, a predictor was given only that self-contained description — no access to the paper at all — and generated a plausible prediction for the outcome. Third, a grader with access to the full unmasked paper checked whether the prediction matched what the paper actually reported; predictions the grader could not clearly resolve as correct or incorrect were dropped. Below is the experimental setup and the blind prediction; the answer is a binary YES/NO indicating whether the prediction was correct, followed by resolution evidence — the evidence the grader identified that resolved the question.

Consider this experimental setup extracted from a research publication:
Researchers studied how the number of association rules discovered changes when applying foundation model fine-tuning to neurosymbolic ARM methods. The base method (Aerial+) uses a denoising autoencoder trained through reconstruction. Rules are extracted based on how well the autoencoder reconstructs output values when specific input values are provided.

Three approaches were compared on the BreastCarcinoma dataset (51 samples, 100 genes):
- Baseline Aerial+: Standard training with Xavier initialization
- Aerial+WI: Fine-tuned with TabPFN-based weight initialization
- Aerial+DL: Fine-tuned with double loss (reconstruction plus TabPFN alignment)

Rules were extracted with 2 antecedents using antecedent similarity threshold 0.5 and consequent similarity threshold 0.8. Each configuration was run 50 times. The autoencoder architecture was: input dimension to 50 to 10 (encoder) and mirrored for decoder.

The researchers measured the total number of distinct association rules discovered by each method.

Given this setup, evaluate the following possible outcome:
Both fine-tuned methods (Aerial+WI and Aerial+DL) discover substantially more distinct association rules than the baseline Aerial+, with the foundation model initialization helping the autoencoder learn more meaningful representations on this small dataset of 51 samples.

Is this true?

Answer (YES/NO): NO